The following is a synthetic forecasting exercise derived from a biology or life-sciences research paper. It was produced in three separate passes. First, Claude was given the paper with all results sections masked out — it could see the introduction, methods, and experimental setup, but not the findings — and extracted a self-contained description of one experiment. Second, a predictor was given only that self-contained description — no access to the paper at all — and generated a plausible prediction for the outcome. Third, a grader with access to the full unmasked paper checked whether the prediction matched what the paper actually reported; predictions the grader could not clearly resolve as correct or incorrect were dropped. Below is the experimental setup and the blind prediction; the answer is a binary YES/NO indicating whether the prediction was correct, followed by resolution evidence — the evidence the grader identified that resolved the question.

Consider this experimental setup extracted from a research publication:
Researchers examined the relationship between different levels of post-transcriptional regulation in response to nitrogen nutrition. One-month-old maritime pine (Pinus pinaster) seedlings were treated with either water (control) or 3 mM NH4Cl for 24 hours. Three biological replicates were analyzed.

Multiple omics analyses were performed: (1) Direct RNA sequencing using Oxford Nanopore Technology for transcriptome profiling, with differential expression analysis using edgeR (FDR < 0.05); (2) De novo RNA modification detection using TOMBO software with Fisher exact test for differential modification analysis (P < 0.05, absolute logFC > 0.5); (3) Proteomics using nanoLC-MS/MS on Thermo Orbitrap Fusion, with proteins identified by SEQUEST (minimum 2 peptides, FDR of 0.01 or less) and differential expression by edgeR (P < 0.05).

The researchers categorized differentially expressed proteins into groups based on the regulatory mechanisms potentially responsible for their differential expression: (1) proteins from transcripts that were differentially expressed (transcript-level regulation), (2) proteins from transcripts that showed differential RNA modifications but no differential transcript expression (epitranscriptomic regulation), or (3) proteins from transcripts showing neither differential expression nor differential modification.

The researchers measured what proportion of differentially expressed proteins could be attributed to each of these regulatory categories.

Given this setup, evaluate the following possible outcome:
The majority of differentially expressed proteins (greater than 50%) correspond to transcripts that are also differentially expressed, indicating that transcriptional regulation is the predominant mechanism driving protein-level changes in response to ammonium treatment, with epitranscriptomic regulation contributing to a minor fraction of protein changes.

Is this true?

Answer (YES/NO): NO